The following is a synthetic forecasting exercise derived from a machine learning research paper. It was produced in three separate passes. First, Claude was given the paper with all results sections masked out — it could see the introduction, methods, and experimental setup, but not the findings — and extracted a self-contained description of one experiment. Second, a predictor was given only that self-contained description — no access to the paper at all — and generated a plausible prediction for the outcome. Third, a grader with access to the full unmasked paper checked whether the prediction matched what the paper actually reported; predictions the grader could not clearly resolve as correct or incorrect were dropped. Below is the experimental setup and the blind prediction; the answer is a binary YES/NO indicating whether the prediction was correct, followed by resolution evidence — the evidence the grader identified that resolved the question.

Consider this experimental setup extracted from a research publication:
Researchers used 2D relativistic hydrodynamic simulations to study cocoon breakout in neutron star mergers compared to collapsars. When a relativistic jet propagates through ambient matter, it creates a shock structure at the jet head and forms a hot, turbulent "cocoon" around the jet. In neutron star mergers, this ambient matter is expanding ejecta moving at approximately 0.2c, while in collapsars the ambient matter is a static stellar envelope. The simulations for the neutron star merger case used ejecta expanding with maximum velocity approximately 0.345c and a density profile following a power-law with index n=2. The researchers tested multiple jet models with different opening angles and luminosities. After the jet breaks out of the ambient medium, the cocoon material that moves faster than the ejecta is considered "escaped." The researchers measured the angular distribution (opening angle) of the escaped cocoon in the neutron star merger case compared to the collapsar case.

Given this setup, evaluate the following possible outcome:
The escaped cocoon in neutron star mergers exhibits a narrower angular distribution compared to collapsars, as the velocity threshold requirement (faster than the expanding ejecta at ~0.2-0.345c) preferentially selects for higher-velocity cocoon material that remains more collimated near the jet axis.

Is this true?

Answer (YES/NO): YES